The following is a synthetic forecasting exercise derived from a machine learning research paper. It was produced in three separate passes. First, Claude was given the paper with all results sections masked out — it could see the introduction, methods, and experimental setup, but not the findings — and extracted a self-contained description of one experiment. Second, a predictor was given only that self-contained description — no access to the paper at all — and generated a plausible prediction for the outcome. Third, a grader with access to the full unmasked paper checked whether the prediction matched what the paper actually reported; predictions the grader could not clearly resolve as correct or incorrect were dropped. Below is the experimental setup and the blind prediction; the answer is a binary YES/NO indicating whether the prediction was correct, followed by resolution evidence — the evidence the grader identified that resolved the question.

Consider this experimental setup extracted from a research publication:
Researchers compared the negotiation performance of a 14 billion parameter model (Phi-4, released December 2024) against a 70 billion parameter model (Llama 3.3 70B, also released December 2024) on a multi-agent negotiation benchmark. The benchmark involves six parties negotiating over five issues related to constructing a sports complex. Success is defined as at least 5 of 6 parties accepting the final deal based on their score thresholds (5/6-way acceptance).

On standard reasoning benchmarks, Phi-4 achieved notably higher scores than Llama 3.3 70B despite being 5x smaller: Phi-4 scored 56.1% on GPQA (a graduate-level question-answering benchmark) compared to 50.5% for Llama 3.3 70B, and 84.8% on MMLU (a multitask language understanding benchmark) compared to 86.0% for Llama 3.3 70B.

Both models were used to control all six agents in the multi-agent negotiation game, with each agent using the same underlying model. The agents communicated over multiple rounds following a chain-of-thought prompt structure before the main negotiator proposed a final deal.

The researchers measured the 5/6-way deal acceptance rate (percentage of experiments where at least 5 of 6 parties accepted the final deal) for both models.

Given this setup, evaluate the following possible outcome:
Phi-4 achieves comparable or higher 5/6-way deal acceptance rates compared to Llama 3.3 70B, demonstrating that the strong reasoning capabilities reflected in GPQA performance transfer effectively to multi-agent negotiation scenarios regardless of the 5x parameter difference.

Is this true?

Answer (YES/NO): NO